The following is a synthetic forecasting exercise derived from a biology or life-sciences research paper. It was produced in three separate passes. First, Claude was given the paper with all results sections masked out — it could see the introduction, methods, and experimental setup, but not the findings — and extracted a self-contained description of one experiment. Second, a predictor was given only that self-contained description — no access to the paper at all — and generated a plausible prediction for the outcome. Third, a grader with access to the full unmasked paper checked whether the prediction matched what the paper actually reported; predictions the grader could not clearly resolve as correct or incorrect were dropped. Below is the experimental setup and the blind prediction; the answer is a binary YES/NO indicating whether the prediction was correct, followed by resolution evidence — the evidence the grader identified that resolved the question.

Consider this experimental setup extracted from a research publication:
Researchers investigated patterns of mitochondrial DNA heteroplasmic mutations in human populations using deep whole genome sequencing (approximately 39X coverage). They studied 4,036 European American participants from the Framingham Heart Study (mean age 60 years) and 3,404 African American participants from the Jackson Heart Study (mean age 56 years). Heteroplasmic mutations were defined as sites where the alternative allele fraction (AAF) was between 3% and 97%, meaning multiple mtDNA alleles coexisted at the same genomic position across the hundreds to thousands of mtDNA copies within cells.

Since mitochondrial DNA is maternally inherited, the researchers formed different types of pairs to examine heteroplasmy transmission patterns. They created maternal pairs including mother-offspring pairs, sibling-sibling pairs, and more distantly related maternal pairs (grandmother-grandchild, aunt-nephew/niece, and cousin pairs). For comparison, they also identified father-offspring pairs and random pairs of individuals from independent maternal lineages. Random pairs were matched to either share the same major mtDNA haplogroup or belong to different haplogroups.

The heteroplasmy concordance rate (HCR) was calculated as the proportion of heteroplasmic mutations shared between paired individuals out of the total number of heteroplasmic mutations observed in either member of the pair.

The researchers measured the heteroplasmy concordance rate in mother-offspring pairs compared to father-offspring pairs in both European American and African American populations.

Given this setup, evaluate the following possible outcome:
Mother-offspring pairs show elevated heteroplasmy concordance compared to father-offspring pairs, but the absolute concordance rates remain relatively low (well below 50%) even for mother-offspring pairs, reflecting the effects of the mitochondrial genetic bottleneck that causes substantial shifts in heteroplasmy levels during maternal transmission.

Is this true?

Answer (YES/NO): YES